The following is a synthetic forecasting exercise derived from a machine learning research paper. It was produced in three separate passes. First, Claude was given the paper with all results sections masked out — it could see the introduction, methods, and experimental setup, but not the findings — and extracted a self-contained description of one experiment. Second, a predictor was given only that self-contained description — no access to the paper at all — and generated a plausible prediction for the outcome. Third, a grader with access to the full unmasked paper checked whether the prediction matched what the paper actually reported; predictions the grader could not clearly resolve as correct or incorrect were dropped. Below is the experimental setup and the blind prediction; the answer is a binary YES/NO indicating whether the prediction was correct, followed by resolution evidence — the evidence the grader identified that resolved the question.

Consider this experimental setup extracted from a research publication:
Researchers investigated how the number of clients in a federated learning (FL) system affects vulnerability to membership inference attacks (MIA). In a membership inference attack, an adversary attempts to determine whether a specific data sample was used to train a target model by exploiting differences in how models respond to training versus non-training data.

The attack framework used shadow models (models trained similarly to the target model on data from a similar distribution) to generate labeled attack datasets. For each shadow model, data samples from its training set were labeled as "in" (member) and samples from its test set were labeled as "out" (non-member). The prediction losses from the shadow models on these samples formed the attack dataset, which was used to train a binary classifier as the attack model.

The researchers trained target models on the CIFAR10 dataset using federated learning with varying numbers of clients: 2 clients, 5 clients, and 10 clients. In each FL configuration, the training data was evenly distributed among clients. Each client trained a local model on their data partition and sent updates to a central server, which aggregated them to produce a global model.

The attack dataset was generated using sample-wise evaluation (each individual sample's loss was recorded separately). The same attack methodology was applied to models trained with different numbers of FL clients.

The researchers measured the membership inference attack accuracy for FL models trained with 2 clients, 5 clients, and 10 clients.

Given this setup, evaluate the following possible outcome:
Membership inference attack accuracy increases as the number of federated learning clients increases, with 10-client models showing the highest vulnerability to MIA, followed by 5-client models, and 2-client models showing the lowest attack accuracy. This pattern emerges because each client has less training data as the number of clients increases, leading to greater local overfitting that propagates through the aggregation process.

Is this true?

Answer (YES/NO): YES